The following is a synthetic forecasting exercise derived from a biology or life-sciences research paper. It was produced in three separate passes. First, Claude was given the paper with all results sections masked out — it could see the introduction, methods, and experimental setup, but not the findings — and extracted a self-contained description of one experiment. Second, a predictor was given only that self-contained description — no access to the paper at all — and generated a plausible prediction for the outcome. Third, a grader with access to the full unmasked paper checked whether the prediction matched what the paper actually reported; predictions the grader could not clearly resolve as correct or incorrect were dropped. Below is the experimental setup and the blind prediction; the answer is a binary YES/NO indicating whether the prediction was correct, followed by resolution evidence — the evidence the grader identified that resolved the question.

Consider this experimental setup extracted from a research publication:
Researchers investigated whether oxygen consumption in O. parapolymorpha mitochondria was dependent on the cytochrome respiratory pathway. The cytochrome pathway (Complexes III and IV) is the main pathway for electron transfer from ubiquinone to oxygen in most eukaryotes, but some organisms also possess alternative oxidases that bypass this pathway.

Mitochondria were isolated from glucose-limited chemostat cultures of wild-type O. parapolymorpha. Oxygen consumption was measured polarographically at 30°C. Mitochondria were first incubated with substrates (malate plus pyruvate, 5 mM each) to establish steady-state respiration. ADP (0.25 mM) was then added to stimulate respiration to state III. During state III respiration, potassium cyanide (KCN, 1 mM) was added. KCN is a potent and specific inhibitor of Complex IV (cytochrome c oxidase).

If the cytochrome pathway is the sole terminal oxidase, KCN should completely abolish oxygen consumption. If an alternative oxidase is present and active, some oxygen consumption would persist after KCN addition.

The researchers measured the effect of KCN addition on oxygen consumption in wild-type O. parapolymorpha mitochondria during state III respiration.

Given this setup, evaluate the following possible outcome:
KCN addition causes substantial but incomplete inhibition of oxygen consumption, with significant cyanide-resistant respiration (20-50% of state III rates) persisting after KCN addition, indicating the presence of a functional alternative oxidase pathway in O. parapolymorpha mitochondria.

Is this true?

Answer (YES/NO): NO